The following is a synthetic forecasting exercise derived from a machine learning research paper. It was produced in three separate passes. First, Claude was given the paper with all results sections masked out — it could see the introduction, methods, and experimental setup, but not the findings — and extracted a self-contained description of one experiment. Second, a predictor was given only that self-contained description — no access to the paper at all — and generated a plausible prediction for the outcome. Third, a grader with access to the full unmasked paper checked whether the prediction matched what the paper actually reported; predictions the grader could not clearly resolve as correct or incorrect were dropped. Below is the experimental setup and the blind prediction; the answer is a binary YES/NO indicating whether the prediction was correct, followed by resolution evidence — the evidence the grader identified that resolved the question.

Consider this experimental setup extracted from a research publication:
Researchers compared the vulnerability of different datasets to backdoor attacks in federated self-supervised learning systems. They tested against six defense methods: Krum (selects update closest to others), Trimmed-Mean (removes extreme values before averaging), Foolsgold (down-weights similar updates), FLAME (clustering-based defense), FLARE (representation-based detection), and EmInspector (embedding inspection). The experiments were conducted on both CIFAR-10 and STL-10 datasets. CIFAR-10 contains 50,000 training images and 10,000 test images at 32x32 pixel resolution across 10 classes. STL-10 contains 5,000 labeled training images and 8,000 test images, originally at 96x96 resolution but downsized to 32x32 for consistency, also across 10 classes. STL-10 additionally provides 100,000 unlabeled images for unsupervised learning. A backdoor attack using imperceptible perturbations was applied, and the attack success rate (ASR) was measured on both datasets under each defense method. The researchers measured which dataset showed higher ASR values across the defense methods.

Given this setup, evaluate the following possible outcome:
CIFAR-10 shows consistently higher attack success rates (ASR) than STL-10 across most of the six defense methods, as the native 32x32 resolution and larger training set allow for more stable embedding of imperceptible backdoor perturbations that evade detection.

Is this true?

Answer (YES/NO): NO